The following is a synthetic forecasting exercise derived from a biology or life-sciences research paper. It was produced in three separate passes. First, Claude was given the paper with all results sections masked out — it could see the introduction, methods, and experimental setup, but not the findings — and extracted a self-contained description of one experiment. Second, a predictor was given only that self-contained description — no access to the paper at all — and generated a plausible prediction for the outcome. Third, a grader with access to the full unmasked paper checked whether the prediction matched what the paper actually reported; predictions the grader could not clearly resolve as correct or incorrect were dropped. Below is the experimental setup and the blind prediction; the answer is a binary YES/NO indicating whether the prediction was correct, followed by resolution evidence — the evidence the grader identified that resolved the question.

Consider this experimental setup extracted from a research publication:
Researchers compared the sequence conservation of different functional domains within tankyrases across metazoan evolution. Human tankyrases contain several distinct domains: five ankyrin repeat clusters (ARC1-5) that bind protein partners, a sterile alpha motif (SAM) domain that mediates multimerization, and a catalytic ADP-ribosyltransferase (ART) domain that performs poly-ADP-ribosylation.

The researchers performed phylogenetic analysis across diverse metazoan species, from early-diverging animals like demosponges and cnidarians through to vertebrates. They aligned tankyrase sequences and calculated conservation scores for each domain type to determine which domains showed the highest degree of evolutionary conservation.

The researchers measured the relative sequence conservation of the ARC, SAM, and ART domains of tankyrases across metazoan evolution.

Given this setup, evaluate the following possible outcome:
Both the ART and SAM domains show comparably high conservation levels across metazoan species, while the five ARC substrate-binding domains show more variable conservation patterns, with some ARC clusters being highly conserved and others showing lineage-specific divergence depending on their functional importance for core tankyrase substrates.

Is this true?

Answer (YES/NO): YES